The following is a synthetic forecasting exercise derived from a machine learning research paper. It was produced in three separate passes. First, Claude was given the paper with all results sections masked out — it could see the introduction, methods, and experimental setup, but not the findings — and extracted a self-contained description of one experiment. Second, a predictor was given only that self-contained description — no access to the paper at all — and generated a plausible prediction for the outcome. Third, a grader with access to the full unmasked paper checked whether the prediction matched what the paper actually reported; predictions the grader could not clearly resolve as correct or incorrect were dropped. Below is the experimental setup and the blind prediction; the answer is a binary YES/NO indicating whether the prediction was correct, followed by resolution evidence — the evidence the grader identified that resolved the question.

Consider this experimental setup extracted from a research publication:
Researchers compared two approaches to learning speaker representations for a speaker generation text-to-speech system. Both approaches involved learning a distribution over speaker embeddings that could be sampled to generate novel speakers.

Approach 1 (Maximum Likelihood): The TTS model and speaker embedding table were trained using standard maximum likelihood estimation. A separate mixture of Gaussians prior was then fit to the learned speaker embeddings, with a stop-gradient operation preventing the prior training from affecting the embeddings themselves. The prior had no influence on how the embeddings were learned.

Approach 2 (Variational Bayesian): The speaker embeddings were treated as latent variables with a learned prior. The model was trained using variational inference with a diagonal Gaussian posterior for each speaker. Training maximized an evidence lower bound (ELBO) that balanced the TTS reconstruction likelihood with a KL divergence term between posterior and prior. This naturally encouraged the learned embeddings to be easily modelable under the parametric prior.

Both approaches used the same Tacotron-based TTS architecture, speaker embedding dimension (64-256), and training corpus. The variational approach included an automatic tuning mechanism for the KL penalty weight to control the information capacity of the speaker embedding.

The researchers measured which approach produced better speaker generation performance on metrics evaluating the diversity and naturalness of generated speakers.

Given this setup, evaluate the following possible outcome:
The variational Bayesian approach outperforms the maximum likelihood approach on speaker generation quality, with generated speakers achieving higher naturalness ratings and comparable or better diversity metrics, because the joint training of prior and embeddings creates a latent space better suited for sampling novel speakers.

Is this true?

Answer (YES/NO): NO